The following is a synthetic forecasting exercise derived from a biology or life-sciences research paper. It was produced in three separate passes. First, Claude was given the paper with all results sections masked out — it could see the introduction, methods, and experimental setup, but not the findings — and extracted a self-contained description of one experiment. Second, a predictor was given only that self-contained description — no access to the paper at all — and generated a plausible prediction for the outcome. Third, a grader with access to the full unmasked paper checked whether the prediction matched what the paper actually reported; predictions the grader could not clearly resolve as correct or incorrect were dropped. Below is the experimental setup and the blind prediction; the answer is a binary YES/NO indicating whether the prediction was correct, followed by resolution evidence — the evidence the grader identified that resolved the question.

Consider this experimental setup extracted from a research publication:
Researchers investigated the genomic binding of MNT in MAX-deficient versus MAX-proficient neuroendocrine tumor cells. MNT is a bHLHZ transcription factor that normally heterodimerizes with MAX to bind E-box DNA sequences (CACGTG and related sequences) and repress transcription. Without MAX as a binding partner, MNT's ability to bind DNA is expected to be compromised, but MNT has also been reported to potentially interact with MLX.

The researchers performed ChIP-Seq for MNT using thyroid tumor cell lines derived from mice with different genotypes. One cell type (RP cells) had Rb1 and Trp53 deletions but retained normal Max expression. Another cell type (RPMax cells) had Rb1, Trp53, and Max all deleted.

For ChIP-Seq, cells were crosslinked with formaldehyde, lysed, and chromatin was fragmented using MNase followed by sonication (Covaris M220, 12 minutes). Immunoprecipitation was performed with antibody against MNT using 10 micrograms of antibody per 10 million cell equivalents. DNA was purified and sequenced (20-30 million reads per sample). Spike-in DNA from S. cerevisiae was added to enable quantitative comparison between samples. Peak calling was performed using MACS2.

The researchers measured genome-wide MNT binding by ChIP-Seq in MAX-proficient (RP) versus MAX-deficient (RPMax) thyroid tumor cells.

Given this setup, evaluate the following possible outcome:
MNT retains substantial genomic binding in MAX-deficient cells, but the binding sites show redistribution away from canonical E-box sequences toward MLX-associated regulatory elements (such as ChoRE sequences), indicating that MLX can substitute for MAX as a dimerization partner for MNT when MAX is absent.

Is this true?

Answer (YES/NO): NO